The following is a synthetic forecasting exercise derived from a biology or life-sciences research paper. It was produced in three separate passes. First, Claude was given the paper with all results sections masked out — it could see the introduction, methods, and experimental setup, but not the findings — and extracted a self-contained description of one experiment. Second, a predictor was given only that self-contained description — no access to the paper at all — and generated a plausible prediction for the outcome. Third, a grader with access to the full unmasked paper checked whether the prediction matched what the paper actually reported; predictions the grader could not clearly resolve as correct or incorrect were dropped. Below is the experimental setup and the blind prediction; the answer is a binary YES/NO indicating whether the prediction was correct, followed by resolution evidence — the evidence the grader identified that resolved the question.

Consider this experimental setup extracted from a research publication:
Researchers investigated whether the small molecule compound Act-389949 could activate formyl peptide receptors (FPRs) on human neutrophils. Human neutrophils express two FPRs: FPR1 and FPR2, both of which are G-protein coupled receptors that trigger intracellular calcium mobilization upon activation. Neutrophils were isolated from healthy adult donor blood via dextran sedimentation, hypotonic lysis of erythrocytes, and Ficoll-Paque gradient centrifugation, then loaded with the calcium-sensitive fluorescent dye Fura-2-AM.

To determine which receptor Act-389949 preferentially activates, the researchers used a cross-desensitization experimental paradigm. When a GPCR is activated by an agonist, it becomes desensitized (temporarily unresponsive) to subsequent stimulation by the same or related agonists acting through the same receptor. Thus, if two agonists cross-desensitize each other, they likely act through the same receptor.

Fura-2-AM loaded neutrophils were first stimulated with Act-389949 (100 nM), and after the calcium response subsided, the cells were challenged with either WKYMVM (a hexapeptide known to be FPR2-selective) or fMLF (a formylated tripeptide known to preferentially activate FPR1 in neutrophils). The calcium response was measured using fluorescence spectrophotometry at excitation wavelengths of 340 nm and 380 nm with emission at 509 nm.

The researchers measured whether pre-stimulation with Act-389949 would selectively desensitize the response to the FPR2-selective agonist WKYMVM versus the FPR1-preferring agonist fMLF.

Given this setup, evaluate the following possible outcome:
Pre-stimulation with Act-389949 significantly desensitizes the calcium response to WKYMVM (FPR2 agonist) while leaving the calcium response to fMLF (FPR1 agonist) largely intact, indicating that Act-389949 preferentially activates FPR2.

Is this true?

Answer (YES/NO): YES